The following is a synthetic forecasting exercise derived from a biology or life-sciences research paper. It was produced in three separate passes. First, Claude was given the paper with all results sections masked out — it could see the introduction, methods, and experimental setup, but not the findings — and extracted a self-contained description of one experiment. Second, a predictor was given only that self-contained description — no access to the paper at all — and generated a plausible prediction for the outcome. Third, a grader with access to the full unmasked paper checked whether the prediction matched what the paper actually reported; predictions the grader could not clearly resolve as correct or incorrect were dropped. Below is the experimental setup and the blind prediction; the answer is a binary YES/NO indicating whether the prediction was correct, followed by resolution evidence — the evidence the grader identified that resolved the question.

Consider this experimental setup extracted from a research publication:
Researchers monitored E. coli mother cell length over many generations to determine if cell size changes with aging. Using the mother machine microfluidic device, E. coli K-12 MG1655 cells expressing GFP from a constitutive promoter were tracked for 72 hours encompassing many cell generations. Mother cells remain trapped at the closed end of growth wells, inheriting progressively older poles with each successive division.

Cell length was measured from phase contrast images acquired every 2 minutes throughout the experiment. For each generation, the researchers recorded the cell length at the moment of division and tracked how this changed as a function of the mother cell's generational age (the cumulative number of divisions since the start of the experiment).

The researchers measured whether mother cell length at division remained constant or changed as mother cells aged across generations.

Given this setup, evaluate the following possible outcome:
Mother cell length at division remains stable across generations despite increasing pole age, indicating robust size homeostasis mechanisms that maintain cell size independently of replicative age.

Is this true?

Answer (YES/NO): NO